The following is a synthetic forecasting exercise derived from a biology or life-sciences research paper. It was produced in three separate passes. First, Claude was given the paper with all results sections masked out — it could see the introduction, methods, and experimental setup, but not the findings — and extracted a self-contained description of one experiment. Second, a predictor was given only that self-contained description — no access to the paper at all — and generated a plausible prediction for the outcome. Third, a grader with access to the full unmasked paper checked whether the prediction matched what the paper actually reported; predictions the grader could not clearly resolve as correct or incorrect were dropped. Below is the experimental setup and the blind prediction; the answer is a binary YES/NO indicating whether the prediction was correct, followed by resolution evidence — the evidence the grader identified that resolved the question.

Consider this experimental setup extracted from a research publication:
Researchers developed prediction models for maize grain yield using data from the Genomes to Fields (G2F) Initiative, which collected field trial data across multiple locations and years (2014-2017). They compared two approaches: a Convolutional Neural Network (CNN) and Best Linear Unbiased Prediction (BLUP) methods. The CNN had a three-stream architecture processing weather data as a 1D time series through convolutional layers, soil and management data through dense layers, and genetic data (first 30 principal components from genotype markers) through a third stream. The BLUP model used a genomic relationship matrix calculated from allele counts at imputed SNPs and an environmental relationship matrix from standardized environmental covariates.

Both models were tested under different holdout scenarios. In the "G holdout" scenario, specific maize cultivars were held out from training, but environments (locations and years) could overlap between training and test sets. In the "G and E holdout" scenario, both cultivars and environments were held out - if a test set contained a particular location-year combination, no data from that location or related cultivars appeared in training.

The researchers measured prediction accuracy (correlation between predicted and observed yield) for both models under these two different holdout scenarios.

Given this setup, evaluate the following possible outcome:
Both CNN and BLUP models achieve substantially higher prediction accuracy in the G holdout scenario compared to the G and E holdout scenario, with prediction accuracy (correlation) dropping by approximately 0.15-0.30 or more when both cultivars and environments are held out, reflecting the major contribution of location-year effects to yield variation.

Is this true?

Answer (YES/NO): YES